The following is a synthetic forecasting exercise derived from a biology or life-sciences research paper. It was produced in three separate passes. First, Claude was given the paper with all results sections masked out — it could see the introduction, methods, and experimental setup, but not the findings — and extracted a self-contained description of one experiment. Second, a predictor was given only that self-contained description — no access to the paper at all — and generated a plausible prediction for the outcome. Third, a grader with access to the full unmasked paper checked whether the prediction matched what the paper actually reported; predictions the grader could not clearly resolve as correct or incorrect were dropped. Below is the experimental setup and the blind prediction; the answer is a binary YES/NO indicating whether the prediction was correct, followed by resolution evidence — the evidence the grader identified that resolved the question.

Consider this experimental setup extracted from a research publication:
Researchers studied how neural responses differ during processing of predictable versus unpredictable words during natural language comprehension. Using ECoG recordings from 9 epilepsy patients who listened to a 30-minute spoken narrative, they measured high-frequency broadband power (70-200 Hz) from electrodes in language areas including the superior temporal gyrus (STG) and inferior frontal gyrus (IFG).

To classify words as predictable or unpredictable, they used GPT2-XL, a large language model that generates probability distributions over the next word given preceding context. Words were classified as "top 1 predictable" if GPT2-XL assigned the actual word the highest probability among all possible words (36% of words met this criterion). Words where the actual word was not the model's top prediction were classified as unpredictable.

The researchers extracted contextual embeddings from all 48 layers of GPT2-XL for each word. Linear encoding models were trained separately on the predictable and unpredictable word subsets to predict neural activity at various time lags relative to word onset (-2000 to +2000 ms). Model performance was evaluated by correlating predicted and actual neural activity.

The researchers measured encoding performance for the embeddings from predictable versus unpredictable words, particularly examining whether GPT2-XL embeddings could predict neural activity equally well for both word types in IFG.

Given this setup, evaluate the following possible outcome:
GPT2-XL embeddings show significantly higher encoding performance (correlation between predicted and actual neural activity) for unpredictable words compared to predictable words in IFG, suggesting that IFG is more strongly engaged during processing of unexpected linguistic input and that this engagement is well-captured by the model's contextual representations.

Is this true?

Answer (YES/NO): NO